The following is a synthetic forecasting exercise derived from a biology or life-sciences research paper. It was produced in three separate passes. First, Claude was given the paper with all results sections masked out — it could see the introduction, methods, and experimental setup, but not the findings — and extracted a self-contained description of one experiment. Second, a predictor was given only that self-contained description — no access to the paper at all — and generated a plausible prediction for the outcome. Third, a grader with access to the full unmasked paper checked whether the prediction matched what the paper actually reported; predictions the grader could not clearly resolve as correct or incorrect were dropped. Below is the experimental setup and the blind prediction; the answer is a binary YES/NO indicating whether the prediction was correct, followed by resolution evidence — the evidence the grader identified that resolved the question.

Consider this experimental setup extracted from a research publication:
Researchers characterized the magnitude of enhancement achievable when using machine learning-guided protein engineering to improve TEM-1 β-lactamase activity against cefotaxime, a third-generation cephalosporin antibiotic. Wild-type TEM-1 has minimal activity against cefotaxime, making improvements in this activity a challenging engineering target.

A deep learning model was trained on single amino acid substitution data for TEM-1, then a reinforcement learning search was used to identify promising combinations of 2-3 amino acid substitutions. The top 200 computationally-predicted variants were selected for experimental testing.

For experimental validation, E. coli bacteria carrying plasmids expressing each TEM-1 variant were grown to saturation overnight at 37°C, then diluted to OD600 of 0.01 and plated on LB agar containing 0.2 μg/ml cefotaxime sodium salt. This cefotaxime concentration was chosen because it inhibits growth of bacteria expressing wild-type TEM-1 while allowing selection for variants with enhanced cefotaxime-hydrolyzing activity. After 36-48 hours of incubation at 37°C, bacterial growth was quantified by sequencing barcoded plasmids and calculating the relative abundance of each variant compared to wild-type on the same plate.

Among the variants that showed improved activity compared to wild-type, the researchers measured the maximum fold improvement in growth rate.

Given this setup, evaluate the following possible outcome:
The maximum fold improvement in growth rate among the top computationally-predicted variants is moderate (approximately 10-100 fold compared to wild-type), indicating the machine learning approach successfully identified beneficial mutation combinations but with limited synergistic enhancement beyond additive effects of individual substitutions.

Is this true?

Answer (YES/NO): NO